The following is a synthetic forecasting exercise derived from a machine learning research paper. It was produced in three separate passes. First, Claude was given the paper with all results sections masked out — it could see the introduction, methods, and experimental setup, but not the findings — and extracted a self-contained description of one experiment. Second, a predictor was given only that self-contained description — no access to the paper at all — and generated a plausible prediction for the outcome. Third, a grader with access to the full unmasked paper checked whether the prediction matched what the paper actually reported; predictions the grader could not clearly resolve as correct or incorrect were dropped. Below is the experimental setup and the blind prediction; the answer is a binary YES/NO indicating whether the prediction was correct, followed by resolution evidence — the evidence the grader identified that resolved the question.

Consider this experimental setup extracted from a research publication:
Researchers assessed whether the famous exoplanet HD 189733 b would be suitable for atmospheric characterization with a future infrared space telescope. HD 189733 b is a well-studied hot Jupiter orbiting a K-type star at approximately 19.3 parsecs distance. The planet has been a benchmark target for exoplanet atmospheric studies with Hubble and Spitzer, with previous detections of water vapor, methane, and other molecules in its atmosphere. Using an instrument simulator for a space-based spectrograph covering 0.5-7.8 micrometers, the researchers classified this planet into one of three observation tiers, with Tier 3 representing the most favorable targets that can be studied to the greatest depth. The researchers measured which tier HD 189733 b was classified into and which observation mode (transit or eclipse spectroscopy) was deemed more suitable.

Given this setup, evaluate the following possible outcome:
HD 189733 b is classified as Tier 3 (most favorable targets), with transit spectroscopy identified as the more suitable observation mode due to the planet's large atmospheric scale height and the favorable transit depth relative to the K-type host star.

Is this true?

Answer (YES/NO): NO